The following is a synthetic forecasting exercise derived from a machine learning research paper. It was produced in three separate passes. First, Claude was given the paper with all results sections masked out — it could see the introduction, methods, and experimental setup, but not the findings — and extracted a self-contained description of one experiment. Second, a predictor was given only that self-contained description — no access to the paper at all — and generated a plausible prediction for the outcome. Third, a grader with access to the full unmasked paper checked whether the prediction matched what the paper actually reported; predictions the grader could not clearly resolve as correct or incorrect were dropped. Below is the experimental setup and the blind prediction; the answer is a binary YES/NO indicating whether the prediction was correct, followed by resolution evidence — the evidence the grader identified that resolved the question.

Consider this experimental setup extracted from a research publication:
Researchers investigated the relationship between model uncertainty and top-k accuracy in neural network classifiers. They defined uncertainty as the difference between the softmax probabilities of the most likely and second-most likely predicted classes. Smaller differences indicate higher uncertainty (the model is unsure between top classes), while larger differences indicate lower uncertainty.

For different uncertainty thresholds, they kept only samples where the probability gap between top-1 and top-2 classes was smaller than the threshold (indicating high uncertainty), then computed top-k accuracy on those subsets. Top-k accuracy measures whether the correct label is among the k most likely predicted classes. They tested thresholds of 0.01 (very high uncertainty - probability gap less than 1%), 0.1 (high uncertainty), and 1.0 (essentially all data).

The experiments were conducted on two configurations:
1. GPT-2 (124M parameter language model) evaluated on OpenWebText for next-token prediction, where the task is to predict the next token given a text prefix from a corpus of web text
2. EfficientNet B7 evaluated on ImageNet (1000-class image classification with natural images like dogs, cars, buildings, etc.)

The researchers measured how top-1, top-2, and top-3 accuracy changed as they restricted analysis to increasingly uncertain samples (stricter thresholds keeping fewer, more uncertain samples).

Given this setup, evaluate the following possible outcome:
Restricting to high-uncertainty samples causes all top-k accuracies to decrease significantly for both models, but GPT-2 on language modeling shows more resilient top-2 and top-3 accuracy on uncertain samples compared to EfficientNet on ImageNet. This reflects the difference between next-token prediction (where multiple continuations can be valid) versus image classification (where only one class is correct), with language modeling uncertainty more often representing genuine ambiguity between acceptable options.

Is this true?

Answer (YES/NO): NO